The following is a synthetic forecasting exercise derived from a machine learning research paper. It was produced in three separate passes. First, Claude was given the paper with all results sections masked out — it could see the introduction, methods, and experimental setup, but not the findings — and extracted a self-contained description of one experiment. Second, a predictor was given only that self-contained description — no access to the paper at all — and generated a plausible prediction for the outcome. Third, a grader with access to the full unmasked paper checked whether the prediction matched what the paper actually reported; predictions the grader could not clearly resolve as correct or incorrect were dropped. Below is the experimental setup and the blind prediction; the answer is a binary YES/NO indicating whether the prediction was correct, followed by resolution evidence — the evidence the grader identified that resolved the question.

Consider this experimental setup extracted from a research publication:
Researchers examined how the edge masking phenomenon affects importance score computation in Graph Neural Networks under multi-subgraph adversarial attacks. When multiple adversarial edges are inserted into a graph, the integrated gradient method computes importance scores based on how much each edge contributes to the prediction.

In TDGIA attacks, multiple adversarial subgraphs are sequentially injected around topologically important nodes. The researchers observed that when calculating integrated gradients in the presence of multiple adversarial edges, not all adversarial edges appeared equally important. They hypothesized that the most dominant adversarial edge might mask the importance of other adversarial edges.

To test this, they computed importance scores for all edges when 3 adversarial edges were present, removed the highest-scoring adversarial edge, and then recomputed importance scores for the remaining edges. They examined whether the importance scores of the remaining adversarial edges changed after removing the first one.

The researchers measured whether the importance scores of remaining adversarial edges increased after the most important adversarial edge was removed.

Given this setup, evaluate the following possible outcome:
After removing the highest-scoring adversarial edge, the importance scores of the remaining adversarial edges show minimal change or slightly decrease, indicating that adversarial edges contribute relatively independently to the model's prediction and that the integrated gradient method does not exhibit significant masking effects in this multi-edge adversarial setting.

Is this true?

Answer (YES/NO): NO